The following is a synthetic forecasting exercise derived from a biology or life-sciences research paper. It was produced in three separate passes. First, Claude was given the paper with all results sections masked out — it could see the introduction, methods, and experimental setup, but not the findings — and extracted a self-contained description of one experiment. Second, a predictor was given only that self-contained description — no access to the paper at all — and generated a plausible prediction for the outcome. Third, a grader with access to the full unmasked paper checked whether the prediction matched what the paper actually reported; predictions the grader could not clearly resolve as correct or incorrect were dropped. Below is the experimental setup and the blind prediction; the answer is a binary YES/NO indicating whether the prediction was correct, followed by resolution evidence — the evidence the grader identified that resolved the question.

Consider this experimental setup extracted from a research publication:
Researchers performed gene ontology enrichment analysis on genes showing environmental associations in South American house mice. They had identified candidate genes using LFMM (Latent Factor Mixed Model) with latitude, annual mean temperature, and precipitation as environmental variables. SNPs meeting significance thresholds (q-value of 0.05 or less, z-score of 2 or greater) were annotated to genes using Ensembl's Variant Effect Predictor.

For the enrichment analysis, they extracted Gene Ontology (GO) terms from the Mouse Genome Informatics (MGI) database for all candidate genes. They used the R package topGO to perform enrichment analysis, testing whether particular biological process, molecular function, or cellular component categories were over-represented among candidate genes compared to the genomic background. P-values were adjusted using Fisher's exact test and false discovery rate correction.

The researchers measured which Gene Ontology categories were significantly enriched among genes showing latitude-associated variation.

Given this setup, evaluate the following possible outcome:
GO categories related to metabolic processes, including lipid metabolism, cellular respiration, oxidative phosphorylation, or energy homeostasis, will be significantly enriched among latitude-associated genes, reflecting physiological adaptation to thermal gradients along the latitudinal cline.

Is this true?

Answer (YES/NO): YES